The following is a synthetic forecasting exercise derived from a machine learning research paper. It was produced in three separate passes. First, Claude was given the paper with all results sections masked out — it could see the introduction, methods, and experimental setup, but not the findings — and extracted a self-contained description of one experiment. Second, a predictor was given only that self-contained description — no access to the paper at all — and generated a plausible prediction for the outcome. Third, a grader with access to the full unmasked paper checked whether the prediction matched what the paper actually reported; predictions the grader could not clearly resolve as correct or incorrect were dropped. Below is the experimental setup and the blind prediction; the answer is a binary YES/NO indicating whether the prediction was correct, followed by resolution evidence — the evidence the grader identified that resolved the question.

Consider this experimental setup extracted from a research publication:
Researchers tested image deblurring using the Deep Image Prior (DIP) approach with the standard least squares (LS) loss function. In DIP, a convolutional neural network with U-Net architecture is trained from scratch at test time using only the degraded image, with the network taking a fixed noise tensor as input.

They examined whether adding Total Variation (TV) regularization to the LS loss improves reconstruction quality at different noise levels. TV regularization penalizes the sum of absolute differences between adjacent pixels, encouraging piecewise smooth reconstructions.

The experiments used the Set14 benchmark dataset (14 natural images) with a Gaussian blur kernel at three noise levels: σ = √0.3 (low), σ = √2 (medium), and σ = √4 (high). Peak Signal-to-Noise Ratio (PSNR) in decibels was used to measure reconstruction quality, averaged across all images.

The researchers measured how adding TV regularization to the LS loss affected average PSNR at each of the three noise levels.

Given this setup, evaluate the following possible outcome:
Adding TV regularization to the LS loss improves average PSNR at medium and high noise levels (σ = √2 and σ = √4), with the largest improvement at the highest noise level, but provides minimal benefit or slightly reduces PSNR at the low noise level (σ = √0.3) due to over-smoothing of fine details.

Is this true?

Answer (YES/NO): NO